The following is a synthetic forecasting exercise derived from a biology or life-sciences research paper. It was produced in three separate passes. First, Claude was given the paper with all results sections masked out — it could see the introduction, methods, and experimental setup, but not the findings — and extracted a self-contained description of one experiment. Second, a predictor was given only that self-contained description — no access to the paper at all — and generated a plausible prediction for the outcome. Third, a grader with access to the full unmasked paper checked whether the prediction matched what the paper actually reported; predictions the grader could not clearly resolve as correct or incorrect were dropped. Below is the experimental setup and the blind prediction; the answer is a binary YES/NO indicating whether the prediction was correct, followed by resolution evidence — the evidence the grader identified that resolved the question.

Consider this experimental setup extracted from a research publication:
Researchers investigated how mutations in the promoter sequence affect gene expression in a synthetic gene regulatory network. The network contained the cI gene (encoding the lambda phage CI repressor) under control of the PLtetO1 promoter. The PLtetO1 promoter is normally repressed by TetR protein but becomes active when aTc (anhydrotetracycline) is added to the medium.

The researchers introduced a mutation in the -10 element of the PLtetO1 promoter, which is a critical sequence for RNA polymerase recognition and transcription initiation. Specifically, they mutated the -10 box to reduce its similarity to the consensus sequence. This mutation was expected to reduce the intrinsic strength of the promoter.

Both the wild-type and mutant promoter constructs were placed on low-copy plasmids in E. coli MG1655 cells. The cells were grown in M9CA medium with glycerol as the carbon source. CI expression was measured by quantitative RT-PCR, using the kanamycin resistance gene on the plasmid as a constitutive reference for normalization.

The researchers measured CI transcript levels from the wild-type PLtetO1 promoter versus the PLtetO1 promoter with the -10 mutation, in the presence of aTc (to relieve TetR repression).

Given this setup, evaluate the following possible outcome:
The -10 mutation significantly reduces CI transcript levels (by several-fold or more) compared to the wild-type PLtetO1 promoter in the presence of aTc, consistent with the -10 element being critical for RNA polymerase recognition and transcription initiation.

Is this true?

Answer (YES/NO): YES